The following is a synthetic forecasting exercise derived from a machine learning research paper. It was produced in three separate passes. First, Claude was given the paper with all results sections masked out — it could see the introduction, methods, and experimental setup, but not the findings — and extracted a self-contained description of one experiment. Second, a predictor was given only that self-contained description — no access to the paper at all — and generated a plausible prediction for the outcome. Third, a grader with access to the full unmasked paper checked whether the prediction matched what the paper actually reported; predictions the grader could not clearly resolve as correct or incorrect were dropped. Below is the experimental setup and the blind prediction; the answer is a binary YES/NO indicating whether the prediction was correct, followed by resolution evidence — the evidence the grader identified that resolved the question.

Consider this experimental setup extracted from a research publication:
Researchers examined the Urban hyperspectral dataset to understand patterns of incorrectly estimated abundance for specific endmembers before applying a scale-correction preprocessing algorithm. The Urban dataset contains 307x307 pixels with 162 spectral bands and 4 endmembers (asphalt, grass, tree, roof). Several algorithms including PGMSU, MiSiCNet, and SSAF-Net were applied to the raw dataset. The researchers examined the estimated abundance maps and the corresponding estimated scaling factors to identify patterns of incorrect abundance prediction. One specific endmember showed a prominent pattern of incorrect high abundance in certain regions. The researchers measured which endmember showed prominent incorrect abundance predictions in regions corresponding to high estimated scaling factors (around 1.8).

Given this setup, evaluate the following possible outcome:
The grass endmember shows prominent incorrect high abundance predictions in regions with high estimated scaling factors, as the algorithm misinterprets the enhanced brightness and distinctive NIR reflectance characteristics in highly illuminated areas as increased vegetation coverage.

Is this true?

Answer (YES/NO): YES